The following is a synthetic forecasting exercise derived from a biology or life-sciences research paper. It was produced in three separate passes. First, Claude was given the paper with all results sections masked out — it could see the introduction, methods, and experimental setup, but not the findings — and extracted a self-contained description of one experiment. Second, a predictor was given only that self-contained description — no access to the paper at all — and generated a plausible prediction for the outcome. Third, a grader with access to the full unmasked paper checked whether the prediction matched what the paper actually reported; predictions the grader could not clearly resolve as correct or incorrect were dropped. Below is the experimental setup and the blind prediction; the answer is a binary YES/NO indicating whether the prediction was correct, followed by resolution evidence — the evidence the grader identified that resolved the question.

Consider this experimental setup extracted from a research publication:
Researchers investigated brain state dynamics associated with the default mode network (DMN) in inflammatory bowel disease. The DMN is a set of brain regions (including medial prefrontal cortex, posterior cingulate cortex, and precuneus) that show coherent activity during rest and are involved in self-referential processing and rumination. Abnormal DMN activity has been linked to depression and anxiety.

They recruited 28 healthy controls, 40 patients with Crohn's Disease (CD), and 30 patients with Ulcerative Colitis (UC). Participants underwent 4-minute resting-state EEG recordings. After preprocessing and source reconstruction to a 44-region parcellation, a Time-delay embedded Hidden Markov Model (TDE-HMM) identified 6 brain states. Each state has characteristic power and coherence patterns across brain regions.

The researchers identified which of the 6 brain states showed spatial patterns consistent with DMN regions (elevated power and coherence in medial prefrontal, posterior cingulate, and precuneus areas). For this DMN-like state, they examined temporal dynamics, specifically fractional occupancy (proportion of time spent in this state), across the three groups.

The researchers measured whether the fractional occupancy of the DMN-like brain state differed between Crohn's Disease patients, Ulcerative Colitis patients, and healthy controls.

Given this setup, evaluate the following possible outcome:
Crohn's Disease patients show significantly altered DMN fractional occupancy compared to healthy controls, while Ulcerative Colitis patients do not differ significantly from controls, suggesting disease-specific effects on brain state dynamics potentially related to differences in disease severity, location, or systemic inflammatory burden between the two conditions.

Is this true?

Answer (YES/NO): NO